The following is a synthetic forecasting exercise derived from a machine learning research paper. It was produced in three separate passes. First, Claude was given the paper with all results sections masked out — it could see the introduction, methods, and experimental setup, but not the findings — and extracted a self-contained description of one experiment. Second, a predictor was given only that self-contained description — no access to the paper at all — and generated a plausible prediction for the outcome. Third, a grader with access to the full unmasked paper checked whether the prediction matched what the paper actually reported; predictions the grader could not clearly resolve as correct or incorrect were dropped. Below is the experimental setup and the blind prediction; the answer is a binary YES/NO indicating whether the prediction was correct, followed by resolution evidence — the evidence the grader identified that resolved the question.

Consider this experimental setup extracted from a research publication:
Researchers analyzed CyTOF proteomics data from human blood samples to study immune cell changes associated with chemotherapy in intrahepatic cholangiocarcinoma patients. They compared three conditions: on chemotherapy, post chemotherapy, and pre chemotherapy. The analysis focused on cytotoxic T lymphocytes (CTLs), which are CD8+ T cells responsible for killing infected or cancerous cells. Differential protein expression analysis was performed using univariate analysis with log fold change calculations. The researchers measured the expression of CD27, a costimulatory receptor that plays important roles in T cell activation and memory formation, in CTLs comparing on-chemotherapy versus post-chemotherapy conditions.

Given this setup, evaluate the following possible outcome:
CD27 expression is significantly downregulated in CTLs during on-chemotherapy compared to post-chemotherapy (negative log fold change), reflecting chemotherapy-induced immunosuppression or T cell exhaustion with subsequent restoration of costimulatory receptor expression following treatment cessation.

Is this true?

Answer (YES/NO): NO